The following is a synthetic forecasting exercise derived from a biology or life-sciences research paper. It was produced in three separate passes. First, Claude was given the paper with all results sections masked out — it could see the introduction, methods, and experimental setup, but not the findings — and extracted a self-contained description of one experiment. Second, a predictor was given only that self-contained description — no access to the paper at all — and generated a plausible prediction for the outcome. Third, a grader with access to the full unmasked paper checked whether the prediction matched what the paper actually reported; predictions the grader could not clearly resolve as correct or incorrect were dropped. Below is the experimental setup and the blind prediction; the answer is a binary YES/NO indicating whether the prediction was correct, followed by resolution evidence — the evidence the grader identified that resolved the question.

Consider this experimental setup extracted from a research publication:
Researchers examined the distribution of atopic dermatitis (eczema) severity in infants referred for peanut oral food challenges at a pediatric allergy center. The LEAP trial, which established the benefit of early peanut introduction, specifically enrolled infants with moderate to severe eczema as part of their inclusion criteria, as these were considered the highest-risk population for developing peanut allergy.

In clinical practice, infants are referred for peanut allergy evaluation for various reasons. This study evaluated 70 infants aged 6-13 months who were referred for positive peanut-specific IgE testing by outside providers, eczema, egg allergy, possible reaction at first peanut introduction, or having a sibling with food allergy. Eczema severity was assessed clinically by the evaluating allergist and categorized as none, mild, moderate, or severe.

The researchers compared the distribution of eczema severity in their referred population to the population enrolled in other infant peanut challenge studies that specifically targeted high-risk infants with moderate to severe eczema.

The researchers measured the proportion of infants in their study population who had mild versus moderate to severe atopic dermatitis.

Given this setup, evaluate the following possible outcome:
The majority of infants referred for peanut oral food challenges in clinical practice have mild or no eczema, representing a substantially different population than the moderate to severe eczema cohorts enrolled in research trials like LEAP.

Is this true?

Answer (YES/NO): YES